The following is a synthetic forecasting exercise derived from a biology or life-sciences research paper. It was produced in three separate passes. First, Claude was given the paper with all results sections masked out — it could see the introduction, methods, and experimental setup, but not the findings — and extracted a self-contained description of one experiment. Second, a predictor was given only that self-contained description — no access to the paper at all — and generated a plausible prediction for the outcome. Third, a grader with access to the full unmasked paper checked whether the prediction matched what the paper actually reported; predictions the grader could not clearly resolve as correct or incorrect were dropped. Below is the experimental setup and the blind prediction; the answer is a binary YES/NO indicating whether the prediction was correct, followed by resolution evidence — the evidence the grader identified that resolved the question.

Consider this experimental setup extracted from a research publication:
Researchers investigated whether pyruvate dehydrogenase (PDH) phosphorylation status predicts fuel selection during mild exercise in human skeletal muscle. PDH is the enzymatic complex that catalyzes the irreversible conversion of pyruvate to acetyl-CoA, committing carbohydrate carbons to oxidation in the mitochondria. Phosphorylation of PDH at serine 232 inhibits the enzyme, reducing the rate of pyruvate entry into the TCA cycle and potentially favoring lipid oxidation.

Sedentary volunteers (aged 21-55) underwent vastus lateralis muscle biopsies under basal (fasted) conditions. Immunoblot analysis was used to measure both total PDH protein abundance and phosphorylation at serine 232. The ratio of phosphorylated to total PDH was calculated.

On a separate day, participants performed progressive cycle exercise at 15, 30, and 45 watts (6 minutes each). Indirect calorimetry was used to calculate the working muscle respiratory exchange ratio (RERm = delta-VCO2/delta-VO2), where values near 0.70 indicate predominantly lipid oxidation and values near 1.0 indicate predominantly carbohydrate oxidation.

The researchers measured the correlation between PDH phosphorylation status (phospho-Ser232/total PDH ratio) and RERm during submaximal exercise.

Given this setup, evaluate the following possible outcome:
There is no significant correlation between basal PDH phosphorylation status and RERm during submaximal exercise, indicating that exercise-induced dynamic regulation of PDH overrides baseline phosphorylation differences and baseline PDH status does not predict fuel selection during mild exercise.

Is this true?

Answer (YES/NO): YES